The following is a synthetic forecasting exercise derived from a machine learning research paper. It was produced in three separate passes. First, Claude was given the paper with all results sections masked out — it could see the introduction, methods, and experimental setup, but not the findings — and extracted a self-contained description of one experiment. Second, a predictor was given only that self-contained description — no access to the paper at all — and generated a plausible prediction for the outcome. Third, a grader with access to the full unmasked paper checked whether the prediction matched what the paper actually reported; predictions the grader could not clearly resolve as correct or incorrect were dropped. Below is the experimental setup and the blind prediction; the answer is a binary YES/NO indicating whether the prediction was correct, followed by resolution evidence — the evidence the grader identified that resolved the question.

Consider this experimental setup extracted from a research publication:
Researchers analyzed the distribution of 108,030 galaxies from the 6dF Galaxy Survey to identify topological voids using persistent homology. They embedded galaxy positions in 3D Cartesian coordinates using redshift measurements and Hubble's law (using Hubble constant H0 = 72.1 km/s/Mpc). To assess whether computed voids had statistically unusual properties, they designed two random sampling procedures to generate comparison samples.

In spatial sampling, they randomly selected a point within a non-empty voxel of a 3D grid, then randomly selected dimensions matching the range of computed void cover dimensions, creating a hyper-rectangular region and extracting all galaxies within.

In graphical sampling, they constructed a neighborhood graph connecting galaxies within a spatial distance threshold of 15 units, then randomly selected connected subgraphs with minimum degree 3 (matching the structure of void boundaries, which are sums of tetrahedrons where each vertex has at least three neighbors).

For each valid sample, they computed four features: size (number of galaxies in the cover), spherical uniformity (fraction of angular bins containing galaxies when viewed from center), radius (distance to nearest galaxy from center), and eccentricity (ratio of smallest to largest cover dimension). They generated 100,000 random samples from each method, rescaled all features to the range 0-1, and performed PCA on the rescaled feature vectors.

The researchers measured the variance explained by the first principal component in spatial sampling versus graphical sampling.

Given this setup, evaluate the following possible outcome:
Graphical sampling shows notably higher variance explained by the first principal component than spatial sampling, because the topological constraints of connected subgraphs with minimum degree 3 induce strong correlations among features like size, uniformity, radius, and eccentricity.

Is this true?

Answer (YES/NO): YES